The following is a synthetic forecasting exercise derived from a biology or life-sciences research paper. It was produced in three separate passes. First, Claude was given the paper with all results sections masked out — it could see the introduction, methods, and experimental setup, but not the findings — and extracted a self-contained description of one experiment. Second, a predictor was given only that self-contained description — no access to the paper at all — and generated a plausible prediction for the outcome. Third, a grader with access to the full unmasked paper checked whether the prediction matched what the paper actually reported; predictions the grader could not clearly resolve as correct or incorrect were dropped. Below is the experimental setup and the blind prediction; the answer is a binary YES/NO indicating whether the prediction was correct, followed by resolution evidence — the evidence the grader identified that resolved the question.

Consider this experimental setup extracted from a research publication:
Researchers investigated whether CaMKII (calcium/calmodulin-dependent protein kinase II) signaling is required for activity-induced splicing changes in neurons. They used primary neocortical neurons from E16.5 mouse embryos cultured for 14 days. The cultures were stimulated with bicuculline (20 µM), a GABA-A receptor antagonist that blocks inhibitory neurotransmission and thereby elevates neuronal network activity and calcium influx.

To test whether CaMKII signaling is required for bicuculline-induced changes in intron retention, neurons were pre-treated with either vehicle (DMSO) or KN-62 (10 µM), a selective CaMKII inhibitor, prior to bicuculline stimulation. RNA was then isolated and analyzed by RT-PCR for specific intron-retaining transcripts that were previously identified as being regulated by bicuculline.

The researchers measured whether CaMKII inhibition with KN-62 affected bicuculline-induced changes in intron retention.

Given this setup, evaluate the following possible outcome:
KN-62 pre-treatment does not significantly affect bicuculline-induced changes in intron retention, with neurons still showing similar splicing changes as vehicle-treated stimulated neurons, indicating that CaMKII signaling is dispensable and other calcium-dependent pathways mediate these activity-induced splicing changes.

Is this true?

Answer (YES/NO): NO